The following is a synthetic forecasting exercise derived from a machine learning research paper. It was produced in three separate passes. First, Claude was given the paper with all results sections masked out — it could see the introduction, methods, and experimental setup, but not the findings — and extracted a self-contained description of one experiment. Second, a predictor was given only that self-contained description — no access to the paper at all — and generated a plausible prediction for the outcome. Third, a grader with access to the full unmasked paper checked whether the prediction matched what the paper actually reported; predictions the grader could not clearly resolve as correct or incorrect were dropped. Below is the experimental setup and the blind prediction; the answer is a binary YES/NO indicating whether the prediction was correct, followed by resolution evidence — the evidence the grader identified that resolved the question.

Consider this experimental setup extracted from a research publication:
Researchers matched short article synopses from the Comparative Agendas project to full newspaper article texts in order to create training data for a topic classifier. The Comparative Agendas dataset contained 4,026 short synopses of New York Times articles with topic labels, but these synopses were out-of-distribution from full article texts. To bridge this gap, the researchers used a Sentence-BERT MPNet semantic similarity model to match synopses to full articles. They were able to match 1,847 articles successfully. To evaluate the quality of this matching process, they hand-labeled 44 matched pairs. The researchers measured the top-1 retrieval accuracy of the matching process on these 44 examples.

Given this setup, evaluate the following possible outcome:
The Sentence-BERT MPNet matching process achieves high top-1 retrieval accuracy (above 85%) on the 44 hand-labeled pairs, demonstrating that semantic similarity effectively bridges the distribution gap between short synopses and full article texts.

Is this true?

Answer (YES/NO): YES